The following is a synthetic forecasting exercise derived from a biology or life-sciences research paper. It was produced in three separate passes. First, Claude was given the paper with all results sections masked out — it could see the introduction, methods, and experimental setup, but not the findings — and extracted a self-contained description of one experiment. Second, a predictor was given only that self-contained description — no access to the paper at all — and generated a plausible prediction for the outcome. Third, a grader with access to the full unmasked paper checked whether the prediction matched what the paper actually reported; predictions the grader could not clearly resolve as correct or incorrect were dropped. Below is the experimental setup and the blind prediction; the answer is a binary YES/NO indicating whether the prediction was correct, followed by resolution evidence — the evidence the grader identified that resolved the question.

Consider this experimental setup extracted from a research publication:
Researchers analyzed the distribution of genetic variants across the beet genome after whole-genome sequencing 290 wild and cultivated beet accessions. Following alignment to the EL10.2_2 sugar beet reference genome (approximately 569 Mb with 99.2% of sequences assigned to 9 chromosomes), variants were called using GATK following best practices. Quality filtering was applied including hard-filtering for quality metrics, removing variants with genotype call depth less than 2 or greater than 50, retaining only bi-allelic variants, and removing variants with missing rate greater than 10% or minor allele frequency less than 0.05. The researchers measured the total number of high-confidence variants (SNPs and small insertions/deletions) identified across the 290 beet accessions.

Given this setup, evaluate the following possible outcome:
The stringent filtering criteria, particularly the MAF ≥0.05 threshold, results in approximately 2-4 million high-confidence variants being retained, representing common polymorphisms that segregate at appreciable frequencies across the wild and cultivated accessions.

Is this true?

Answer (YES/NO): NO